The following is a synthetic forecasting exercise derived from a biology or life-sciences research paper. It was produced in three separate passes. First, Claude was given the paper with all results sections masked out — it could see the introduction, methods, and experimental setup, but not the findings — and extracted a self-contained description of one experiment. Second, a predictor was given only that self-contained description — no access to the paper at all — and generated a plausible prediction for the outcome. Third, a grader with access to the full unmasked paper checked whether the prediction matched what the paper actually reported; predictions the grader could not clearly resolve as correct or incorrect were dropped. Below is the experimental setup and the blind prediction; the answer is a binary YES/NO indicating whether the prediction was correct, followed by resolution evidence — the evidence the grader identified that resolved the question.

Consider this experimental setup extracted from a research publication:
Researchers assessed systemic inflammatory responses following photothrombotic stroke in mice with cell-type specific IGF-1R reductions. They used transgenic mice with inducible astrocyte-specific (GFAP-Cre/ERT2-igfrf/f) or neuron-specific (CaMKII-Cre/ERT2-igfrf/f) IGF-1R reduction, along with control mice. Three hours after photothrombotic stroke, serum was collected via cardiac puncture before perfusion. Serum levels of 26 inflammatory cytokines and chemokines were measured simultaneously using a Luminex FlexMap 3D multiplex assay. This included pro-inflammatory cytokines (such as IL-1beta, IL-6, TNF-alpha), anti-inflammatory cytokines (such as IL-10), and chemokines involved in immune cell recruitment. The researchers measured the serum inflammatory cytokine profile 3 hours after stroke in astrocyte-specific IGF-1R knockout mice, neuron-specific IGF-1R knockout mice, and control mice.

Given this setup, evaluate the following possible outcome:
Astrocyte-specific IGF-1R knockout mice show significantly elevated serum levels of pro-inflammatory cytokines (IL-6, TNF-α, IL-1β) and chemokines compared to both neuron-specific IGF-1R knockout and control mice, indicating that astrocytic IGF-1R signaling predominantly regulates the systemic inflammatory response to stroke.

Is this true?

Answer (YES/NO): NO